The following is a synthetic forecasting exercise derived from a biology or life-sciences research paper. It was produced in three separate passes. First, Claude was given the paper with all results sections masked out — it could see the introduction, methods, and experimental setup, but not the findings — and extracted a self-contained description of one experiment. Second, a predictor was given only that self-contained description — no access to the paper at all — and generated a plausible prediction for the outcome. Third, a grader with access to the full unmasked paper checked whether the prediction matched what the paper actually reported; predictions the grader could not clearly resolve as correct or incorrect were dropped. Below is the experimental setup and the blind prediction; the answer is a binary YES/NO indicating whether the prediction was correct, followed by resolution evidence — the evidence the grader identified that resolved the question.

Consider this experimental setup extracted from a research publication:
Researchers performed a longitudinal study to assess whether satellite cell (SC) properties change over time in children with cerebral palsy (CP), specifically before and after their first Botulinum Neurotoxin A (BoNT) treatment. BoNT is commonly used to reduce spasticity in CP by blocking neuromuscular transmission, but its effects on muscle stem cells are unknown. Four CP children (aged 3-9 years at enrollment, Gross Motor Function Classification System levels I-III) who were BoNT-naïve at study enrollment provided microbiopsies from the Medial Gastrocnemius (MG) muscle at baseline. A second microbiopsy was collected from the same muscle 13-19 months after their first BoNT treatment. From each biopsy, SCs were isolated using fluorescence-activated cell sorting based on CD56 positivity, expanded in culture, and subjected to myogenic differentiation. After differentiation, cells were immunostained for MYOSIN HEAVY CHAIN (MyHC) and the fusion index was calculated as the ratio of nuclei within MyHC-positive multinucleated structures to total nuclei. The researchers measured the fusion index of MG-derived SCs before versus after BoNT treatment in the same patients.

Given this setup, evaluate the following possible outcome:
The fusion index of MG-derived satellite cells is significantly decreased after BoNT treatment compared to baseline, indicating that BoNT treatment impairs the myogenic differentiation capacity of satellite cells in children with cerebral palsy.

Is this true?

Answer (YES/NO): NO